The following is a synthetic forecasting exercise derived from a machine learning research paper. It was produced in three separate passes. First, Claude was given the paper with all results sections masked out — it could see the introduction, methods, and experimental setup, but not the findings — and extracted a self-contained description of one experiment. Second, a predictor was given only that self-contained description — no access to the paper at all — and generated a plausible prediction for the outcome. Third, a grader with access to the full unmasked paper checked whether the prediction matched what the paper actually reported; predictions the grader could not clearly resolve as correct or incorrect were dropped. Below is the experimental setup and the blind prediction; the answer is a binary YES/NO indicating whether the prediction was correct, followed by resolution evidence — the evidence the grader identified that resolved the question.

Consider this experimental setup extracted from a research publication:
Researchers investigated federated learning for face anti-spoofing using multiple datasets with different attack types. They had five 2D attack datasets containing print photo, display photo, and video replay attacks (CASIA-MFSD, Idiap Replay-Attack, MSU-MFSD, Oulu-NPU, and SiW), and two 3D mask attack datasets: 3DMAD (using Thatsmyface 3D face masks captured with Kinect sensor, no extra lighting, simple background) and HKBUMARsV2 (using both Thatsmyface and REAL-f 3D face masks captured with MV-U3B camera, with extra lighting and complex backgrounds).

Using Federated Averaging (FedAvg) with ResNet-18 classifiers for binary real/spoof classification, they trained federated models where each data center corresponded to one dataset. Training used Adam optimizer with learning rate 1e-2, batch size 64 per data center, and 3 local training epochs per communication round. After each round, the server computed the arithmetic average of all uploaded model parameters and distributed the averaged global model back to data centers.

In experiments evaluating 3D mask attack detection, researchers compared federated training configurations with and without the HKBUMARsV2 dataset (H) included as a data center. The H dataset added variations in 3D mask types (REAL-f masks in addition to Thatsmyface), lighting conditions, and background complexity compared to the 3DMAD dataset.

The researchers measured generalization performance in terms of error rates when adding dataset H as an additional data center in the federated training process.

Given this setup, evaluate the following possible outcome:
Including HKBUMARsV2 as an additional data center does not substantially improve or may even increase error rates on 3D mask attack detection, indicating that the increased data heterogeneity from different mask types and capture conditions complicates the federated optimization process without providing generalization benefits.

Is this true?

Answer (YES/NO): NO